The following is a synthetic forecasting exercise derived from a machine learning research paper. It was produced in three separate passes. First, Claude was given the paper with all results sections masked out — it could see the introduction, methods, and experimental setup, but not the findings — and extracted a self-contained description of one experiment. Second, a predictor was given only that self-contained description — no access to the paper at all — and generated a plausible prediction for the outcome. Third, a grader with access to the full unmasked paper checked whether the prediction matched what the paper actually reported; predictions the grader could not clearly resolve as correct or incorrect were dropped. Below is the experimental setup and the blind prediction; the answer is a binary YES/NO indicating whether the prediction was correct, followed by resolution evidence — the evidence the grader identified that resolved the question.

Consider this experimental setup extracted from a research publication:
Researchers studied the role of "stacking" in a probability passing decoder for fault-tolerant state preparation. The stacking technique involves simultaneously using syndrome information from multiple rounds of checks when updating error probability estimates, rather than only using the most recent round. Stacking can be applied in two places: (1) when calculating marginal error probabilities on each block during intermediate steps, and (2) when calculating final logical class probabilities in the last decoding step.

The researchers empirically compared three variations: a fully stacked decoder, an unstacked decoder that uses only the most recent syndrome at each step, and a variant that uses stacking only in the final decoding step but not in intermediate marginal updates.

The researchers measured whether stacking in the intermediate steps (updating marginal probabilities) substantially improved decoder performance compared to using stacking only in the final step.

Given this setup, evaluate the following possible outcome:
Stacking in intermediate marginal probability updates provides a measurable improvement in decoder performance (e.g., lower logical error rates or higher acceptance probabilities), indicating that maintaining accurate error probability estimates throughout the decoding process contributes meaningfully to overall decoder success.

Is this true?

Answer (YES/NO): NO